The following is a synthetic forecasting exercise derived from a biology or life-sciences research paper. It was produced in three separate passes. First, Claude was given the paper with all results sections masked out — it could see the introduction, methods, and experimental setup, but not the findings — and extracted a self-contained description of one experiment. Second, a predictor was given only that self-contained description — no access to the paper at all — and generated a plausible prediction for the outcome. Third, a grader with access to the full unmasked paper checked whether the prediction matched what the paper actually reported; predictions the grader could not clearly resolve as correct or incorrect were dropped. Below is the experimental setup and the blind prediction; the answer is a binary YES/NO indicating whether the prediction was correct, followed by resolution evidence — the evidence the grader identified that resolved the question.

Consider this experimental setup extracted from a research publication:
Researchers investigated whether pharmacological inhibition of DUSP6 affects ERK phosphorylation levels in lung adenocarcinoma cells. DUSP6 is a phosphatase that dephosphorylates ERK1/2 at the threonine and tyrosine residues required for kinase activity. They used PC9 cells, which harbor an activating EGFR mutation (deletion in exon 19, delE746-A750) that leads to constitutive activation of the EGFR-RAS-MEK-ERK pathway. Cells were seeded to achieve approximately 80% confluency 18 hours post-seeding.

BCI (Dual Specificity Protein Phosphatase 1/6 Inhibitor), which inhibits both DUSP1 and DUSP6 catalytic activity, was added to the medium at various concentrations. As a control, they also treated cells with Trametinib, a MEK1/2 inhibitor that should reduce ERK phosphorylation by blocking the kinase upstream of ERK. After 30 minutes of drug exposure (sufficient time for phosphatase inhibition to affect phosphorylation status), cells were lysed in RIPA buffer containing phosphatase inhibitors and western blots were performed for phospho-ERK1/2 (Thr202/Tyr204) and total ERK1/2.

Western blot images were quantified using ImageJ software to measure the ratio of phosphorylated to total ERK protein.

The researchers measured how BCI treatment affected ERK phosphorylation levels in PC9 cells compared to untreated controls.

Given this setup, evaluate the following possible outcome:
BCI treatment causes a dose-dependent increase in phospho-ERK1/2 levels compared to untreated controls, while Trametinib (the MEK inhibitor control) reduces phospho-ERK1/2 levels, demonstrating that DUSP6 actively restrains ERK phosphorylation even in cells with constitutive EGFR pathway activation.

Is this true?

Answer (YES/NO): YES